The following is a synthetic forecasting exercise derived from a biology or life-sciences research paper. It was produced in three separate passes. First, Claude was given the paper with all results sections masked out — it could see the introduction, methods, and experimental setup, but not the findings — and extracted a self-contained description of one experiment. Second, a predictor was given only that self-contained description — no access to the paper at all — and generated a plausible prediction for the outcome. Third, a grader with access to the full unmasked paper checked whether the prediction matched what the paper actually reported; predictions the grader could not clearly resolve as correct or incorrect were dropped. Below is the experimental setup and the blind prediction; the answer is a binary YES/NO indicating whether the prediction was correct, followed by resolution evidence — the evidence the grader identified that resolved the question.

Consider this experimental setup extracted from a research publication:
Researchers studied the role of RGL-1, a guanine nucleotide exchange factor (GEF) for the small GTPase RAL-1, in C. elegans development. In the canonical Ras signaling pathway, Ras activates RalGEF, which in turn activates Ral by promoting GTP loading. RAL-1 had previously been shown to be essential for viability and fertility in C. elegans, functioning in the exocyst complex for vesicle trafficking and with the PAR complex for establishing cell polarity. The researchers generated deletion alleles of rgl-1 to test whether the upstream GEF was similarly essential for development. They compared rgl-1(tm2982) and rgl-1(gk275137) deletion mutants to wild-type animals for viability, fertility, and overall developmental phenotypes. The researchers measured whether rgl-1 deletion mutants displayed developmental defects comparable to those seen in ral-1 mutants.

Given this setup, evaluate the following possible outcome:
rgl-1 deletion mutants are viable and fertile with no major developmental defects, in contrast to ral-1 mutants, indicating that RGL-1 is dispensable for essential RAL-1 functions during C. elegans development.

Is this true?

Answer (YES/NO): YES